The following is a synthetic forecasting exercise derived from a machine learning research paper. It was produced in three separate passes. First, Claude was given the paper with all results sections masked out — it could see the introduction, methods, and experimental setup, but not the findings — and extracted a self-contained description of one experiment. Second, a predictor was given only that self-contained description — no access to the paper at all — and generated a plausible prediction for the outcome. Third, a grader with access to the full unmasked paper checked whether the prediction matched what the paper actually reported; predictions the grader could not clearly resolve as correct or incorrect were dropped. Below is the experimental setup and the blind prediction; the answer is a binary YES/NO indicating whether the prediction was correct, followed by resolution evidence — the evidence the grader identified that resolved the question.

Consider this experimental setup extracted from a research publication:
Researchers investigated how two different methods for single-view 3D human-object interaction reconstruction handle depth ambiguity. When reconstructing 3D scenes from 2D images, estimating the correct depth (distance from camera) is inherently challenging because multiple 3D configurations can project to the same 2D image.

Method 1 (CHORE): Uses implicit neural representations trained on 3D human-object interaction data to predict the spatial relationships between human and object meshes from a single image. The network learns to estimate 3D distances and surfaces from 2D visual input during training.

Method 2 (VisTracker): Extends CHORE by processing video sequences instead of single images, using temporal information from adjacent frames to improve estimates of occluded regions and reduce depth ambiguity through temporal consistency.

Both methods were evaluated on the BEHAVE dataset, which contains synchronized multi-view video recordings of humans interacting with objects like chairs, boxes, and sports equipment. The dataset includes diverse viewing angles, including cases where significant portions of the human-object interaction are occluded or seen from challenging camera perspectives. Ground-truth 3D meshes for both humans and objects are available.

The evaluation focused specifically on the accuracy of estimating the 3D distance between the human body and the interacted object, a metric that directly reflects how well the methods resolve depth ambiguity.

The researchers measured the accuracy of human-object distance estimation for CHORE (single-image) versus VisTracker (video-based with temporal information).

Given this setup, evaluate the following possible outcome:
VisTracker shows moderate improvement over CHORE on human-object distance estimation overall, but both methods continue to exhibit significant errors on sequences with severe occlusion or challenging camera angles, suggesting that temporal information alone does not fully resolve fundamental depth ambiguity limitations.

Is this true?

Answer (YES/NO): YES